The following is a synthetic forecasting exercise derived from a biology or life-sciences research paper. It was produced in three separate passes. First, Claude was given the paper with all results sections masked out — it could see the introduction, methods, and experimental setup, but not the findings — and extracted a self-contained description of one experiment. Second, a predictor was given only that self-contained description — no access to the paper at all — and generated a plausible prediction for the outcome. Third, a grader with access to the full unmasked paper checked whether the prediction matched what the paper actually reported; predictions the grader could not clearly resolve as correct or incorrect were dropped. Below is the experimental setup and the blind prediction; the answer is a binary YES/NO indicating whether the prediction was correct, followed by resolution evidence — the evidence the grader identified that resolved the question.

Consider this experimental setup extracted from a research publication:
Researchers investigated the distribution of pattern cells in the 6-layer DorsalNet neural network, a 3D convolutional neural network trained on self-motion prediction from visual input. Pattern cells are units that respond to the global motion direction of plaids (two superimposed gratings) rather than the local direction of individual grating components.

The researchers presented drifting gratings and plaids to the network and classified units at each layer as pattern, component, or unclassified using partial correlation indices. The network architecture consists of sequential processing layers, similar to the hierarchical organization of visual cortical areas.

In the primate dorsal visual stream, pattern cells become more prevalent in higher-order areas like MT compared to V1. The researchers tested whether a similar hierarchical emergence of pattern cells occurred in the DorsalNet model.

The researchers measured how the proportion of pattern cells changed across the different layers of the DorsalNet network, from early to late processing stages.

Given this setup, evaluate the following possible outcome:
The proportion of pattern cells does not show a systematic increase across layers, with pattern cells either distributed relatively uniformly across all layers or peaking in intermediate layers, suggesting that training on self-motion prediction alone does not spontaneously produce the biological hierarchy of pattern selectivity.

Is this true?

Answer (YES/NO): NO